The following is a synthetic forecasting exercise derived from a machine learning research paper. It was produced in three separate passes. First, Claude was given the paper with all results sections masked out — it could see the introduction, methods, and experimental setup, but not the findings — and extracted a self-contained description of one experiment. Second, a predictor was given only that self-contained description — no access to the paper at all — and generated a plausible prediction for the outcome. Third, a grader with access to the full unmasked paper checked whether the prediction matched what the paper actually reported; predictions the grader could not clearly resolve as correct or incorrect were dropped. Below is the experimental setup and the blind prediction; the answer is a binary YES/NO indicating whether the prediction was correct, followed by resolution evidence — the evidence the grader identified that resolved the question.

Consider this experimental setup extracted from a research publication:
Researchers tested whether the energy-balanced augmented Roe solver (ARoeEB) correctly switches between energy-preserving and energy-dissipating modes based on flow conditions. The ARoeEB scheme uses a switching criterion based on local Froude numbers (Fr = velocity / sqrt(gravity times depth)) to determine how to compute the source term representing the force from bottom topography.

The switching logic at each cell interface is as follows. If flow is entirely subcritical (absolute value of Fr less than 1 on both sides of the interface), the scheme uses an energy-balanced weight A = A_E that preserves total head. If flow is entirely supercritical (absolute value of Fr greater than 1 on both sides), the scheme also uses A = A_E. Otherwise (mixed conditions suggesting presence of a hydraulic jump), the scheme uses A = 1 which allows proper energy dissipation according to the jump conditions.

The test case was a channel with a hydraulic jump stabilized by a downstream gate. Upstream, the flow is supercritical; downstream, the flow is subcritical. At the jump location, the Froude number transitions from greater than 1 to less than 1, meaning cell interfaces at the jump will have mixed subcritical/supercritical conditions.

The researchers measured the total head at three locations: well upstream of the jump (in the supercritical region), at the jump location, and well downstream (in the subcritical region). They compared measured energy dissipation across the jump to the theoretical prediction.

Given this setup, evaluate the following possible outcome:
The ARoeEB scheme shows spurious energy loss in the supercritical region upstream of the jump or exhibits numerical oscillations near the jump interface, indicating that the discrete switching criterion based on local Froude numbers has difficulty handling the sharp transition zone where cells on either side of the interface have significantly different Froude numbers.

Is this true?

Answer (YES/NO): NO